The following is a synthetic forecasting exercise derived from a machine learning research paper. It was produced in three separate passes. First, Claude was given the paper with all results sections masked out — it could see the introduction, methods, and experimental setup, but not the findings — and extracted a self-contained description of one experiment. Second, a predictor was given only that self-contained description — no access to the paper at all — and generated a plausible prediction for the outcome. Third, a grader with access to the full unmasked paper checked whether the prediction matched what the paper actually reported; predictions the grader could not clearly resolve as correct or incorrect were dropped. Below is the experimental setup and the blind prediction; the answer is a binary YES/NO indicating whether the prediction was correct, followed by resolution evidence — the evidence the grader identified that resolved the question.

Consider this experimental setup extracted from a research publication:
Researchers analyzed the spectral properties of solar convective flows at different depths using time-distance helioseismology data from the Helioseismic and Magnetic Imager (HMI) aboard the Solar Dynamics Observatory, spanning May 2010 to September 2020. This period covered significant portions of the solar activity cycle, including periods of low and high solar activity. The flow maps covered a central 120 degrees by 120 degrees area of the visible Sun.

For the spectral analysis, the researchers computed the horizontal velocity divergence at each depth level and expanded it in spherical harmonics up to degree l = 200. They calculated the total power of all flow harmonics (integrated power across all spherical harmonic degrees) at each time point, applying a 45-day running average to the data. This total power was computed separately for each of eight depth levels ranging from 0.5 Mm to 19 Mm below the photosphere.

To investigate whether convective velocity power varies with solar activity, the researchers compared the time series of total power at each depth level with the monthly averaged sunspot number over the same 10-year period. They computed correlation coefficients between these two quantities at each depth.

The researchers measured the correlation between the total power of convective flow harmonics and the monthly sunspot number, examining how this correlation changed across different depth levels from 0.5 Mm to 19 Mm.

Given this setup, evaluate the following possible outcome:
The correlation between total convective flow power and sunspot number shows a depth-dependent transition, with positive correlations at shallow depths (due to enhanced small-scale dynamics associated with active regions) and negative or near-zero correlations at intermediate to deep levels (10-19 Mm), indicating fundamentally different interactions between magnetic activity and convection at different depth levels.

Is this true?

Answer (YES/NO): NO